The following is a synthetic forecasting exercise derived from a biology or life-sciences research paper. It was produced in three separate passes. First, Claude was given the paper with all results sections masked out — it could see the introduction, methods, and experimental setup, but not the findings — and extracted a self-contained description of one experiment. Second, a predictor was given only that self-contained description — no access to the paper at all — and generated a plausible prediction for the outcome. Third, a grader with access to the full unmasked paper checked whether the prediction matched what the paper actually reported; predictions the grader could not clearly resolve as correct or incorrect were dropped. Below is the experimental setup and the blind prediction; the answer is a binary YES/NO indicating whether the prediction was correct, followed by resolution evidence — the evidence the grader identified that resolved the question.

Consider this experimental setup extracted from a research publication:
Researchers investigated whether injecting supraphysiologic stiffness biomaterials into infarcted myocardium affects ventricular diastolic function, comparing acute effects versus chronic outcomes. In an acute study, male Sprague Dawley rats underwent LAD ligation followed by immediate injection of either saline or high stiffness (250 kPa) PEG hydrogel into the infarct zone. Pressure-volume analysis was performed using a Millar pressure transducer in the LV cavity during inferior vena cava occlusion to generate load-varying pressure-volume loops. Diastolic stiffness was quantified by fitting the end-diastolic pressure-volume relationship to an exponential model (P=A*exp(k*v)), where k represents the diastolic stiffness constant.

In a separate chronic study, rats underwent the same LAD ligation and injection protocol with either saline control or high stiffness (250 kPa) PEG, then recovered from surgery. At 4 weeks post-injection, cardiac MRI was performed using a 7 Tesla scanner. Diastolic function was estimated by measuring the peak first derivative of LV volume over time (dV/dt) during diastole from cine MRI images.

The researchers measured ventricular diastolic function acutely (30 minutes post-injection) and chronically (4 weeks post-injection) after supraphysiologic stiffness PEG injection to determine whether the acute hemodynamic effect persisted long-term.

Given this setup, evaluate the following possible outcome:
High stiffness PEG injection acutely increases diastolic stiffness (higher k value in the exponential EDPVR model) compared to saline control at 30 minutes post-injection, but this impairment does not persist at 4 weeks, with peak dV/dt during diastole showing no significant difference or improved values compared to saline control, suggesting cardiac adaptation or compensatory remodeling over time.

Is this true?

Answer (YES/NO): YES